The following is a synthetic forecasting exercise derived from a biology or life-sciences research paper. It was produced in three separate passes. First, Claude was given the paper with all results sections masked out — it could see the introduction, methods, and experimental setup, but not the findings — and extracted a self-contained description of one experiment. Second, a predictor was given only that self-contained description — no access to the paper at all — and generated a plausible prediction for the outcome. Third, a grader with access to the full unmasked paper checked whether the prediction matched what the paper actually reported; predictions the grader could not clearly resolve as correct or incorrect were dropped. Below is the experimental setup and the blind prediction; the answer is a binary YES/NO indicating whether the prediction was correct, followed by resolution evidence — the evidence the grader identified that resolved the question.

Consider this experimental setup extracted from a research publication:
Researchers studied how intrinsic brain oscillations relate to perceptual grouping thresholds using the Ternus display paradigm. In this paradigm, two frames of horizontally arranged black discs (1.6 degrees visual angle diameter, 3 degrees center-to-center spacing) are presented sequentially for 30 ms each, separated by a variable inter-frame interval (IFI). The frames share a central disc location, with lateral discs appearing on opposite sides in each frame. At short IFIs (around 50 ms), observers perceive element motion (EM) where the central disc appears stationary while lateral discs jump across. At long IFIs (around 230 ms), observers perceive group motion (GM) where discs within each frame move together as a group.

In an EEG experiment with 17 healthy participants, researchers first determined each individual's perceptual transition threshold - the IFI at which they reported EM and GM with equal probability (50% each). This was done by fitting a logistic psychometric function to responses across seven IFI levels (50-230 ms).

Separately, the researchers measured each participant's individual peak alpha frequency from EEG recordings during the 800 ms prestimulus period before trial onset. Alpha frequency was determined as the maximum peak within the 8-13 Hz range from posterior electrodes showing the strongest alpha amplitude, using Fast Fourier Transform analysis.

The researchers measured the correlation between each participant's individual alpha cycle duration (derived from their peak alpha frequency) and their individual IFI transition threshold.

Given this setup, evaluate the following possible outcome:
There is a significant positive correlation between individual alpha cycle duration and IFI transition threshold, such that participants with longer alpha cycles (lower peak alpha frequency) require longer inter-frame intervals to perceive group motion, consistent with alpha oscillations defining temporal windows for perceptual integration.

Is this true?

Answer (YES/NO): YES